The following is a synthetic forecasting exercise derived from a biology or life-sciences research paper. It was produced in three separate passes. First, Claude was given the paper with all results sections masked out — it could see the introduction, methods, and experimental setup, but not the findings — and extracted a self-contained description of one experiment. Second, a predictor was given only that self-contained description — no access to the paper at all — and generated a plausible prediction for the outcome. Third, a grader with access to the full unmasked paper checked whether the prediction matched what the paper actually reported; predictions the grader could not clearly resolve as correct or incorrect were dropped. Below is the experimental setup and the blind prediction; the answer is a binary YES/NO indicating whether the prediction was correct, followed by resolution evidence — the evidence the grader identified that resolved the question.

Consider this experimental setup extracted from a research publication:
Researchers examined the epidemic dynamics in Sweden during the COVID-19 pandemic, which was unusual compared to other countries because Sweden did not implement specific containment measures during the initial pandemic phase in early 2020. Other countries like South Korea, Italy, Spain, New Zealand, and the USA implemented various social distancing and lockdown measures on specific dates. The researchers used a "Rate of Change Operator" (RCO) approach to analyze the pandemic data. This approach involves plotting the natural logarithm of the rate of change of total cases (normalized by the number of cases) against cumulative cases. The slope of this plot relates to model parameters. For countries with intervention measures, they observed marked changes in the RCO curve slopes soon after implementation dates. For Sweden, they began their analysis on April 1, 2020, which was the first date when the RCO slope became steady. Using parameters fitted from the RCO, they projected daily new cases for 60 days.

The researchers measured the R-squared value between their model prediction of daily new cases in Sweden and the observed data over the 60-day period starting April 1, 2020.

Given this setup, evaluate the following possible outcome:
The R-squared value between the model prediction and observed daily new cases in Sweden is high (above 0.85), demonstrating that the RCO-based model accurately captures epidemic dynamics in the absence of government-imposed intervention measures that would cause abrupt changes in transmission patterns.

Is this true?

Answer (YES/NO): NO